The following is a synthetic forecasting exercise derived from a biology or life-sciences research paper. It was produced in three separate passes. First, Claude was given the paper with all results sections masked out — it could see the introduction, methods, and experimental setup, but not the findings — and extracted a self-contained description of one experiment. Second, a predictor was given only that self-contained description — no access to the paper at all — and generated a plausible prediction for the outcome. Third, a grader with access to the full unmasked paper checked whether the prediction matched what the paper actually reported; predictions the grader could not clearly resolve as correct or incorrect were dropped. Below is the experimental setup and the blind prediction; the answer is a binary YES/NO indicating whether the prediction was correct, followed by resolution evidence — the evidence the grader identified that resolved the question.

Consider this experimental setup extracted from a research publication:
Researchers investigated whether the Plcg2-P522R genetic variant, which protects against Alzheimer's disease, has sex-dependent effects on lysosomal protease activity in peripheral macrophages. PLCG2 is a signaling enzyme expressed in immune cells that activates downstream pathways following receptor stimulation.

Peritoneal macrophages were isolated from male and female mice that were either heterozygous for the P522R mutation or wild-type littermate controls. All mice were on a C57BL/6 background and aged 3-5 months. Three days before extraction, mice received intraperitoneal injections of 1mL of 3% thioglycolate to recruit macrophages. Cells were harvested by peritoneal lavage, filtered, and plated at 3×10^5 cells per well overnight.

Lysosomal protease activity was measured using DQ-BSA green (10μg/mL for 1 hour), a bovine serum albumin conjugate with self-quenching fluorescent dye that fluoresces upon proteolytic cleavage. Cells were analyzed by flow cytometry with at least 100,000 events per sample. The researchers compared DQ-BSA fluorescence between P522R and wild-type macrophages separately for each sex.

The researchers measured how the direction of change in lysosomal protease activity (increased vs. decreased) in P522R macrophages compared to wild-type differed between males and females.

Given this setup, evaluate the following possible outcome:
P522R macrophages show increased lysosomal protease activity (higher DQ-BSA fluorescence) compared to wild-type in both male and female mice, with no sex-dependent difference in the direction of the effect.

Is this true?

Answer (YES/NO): NO